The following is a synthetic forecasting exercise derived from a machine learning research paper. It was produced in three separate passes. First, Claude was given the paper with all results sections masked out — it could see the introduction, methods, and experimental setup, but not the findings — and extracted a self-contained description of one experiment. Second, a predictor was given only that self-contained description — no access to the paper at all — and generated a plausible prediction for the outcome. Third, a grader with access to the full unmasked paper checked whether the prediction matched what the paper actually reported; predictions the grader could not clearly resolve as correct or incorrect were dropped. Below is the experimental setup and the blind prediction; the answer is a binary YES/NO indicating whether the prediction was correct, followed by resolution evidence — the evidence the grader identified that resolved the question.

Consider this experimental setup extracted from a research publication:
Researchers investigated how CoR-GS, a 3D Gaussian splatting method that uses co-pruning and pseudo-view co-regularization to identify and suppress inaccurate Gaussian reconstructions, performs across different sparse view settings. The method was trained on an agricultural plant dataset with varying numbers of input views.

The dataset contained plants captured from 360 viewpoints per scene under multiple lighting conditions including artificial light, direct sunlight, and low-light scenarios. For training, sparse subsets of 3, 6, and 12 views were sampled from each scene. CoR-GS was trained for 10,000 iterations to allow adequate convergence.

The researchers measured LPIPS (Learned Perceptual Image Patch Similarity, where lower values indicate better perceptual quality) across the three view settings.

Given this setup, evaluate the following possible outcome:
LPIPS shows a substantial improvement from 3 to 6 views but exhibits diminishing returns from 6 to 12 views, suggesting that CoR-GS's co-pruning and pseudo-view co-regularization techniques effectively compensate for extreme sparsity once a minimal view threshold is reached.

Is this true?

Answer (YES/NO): YES